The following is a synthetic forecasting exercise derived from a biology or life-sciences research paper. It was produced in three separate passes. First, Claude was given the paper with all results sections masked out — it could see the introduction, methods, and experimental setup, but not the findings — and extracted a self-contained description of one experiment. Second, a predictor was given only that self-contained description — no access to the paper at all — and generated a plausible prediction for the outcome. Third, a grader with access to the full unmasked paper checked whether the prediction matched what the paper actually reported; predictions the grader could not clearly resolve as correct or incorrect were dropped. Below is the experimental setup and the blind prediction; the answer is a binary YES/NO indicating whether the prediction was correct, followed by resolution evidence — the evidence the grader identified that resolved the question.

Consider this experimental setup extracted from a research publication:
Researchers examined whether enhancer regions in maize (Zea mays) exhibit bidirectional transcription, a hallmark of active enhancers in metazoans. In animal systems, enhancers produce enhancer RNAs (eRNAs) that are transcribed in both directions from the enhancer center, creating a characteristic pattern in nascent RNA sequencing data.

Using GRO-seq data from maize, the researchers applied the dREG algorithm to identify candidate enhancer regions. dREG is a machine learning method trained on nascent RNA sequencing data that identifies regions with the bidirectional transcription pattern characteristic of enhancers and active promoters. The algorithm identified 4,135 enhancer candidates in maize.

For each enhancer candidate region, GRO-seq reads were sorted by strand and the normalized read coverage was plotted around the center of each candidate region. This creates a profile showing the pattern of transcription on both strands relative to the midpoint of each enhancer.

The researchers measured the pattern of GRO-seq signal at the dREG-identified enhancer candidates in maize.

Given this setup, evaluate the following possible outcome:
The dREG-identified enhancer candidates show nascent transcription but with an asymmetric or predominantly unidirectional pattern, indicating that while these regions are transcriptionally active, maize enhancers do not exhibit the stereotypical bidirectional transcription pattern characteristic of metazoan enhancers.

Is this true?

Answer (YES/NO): NO